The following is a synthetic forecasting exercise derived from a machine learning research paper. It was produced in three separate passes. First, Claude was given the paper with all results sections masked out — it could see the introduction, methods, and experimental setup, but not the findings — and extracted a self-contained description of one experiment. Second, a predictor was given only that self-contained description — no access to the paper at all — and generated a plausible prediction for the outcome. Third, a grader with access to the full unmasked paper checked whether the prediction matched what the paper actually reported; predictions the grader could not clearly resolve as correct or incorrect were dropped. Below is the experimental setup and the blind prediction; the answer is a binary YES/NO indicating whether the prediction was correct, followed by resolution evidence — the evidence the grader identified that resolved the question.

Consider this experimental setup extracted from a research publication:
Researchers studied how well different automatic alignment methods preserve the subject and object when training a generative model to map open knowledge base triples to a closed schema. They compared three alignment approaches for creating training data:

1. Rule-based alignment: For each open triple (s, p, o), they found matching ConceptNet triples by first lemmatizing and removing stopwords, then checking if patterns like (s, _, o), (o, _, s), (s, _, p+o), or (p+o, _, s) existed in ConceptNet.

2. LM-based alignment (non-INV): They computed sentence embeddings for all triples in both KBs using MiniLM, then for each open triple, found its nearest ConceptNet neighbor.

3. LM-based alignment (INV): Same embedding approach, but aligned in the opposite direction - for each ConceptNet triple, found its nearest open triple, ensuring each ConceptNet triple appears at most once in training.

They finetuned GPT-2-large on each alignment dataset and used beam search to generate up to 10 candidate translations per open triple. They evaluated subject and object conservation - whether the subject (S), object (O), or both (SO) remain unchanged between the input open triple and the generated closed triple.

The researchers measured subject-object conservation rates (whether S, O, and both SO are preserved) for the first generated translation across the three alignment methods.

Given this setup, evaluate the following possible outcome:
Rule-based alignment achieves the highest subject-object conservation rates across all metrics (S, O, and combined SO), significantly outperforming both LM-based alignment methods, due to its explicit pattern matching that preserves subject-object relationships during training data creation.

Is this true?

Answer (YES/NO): NO